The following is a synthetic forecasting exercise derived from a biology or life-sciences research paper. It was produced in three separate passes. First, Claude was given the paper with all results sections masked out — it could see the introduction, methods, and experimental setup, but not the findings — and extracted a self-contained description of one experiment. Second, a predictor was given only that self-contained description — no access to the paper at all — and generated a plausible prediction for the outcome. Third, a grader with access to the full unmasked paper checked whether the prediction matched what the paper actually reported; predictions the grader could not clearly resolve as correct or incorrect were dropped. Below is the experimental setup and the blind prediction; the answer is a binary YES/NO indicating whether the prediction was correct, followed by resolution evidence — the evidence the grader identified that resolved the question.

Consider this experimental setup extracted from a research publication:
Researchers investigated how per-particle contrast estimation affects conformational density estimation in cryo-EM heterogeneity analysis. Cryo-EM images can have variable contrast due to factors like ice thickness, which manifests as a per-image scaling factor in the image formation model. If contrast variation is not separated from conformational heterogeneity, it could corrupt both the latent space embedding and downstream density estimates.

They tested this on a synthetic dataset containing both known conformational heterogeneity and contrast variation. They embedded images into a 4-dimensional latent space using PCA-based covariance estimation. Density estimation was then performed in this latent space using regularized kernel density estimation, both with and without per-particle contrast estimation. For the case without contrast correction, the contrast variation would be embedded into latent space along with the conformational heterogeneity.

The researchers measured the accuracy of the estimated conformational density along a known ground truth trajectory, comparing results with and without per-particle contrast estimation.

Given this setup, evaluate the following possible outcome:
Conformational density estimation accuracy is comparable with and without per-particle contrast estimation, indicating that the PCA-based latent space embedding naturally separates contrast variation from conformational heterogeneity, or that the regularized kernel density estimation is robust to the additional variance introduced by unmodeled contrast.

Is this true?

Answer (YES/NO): NO